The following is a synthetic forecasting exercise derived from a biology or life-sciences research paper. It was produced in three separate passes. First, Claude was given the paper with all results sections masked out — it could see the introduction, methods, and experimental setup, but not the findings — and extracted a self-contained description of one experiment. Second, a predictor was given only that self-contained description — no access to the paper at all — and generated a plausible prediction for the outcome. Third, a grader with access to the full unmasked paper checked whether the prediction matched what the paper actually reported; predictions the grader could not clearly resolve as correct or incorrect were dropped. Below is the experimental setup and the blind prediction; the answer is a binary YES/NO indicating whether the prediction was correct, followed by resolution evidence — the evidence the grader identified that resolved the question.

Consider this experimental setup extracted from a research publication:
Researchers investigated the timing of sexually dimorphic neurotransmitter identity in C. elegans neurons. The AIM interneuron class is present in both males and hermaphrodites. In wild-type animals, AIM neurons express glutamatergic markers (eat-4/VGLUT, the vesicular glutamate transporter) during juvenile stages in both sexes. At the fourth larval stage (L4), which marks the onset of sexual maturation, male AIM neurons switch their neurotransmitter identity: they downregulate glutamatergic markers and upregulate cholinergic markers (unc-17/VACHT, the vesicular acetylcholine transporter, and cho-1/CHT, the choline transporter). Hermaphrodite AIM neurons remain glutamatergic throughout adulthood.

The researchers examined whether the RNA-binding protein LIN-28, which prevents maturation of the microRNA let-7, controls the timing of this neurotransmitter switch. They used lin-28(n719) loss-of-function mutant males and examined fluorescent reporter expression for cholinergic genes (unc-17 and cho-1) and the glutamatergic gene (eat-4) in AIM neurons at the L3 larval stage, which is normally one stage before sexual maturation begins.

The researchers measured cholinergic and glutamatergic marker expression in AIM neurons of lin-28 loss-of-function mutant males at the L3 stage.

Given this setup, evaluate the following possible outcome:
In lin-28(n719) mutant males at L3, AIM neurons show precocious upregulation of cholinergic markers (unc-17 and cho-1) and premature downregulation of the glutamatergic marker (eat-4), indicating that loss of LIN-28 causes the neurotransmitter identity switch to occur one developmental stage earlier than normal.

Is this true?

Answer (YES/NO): YES